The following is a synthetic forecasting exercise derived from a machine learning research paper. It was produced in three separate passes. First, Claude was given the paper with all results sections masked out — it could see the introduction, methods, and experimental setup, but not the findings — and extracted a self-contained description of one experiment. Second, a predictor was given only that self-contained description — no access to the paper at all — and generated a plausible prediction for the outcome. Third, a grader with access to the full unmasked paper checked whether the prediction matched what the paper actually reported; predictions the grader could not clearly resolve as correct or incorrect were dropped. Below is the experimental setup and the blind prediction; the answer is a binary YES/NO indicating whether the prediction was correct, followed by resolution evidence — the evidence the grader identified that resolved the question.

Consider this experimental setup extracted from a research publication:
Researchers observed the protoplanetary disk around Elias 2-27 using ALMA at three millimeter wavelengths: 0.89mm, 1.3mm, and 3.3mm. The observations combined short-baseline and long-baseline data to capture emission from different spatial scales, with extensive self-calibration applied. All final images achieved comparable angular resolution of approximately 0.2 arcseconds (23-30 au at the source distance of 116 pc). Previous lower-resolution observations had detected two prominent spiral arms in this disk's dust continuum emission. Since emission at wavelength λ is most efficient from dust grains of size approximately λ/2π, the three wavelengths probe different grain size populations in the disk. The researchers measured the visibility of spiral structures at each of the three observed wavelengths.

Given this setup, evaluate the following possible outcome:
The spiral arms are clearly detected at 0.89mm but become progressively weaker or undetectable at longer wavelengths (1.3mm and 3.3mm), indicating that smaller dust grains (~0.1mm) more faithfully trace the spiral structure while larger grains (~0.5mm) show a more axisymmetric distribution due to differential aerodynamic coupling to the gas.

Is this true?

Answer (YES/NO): NO